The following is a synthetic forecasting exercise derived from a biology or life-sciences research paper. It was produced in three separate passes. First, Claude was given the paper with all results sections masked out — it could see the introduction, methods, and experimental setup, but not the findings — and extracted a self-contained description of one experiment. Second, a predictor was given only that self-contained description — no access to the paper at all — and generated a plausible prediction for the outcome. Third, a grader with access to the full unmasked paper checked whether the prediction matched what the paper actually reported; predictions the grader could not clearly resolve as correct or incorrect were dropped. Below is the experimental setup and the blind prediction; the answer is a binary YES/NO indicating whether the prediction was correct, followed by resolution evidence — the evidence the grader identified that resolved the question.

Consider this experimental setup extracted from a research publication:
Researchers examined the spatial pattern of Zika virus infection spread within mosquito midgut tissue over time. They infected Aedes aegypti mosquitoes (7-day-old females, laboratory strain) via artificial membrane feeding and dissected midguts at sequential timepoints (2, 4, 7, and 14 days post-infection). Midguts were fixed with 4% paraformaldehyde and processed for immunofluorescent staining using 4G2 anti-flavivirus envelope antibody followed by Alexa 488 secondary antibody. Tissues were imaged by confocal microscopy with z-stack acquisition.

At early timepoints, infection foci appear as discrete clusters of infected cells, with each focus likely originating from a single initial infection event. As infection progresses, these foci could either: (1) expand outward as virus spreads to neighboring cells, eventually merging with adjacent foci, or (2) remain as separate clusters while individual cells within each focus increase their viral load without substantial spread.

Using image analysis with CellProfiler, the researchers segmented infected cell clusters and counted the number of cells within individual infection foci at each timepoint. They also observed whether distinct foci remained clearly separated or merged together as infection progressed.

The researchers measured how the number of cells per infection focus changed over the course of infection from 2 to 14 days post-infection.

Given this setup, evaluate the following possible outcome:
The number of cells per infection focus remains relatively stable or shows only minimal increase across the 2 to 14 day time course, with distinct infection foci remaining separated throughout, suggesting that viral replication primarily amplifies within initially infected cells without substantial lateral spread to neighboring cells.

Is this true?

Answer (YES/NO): NO